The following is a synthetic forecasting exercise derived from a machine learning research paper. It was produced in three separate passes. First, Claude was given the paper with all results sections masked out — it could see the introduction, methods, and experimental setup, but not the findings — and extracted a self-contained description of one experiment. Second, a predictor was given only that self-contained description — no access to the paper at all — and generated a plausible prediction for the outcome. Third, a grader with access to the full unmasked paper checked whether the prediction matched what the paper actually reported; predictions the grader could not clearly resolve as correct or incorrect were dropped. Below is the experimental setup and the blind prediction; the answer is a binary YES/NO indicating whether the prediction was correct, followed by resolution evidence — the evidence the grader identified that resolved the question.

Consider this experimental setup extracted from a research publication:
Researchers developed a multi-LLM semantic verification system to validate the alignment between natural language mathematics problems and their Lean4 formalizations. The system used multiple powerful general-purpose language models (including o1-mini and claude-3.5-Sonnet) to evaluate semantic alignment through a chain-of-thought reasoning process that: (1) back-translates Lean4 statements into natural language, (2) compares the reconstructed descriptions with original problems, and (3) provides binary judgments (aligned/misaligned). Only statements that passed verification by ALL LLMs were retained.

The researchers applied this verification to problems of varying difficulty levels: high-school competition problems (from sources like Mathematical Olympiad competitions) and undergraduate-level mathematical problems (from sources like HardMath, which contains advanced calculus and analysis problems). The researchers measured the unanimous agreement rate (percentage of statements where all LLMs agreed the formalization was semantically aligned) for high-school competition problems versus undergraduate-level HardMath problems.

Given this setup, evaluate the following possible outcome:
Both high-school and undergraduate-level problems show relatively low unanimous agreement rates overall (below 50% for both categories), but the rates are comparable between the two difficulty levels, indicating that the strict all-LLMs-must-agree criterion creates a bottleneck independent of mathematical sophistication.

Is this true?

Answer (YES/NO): NO